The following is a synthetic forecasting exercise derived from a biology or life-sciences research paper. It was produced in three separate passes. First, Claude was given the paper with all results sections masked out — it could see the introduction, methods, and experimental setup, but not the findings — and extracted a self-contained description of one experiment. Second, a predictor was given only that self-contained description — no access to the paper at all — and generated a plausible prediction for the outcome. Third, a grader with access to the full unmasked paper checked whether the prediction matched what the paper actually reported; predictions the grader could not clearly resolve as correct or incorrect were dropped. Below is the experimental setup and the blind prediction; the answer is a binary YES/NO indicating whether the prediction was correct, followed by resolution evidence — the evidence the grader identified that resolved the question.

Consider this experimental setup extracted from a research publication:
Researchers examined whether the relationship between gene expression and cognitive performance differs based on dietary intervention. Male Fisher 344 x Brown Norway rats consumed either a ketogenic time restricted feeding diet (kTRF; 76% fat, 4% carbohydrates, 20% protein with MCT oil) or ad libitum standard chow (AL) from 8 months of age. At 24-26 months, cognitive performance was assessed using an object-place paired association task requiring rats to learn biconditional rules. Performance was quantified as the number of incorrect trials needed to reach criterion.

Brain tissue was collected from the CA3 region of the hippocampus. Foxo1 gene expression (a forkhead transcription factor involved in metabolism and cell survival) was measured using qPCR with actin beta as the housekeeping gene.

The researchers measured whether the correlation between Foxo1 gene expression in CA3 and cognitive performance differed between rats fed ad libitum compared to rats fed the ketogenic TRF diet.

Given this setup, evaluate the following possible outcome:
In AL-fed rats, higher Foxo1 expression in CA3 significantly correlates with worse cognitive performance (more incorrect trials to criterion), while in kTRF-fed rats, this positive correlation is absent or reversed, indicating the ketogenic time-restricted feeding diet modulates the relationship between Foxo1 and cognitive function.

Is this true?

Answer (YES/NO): YES